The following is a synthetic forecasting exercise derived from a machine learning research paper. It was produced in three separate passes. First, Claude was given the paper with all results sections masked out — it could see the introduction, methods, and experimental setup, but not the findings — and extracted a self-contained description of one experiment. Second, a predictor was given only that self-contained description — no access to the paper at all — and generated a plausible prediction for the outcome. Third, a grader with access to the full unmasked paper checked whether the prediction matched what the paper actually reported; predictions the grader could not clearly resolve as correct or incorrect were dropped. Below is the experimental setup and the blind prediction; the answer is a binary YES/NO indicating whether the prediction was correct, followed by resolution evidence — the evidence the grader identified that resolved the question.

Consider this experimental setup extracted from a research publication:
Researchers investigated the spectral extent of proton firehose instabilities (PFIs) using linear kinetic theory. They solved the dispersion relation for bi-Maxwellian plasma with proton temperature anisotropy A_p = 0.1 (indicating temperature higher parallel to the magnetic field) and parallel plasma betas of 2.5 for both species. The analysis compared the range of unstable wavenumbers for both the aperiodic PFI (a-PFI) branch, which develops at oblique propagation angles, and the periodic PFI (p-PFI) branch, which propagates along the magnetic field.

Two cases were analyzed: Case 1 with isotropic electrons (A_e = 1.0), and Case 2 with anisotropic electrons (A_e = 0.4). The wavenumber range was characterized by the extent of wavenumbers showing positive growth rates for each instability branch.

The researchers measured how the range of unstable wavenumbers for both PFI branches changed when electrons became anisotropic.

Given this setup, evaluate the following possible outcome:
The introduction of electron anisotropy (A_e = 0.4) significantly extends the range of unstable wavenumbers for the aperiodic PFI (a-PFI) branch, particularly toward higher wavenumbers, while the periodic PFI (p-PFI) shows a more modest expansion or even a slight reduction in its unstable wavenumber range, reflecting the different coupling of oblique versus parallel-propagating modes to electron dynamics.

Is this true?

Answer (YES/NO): NO